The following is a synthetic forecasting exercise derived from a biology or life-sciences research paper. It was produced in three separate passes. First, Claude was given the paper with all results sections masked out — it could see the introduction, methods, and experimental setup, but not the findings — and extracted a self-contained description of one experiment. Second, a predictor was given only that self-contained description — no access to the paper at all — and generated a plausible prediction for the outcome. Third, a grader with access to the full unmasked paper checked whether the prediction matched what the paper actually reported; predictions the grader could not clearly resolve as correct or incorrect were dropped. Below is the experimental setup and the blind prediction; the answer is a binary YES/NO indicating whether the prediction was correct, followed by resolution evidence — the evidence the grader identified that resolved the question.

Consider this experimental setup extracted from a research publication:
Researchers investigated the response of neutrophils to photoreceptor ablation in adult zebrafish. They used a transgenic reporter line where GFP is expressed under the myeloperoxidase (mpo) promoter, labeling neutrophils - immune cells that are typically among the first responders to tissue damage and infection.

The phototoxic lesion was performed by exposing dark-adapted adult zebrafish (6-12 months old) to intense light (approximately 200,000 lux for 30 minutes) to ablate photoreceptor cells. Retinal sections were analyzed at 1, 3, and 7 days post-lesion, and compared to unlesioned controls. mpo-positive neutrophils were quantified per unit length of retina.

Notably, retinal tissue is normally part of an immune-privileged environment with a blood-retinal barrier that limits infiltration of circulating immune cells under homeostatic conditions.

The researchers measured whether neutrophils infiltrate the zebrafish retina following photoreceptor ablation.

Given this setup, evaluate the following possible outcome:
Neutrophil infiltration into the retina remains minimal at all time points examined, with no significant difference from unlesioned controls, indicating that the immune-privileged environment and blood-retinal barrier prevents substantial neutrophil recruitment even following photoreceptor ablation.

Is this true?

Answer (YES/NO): NO